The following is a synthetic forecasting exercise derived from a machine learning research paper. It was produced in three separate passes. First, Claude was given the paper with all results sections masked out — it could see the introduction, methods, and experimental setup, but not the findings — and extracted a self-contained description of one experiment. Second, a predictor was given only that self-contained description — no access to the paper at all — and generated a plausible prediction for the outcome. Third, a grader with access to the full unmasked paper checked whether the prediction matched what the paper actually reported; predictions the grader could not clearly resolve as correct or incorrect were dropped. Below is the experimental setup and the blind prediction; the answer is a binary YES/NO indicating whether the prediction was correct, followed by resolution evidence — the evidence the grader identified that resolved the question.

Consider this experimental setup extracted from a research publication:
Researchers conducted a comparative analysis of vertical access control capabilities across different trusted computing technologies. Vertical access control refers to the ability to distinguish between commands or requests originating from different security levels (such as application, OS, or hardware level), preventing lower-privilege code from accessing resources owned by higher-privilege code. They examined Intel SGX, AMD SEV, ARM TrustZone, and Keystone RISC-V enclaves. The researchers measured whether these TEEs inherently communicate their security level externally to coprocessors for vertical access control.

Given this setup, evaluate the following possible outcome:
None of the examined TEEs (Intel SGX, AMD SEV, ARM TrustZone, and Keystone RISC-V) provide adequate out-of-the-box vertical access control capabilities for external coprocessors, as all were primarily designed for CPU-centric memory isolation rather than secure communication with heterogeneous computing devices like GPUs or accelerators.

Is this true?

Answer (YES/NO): NO